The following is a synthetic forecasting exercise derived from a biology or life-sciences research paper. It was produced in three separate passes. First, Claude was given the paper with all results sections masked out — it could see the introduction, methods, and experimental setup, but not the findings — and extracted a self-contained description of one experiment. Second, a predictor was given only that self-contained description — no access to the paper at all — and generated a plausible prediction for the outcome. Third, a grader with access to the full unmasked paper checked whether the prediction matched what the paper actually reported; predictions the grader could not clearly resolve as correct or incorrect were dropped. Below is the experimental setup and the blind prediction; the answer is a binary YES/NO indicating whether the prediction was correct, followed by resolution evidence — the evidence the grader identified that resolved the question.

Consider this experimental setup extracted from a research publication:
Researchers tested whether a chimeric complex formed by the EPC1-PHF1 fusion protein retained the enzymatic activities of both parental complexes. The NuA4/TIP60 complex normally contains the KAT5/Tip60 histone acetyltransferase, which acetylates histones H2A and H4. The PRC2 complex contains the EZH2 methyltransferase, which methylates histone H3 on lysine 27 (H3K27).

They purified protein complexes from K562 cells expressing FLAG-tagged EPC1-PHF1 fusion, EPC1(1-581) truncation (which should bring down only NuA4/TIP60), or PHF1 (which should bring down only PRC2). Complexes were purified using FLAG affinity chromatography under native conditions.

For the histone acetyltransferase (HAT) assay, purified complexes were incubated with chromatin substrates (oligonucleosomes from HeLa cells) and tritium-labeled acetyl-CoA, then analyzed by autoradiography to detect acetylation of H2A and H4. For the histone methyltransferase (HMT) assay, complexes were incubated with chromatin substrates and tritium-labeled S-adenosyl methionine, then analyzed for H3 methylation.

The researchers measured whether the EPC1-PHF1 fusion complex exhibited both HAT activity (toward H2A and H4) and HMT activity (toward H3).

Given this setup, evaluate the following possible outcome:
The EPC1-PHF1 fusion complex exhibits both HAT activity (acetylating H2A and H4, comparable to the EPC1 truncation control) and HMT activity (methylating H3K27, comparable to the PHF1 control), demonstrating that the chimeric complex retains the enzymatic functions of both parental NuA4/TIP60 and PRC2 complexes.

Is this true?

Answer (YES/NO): YES